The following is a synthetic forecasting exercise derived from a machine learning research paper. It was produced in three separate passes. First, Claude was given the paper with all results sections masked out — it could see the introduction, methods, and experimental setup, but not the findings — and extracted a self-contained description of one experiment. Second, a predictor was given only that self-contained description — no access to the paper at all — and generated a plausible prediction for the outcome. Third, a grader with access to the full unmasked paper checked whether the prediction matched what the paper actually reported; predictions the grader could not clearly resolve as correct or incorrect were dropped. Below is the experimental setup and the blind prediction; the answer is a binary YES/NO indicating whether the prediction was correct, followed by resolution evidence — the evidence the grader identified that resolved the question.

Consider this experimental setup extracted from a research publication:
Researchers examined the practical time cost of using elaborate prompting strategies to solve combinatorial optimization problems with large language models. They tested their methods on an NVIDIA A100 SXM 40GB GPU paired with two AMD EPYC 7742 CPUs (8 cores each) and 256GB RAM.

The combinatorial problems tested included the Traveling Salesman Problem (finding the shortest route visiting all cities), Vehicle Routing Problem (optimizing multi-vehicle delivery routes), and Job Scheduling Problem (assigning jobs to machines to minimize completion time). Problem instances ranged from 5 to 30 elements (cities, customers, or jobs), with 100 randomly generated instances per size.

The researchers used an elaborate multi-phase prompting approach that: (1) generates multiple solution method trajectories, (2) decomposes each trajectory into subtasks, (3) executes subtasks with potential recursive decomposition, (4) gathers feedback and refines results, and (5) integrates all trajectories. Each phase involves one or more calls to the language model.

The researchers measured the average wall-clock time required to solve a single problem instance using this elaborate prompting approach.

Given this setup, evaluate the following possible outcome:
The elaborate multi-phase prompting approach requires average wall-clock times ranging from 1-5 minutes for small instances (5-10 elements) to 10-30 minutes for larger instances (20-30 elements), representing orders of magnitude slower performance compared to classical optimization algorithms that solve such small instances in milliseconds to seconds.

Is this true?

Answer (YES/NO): NO